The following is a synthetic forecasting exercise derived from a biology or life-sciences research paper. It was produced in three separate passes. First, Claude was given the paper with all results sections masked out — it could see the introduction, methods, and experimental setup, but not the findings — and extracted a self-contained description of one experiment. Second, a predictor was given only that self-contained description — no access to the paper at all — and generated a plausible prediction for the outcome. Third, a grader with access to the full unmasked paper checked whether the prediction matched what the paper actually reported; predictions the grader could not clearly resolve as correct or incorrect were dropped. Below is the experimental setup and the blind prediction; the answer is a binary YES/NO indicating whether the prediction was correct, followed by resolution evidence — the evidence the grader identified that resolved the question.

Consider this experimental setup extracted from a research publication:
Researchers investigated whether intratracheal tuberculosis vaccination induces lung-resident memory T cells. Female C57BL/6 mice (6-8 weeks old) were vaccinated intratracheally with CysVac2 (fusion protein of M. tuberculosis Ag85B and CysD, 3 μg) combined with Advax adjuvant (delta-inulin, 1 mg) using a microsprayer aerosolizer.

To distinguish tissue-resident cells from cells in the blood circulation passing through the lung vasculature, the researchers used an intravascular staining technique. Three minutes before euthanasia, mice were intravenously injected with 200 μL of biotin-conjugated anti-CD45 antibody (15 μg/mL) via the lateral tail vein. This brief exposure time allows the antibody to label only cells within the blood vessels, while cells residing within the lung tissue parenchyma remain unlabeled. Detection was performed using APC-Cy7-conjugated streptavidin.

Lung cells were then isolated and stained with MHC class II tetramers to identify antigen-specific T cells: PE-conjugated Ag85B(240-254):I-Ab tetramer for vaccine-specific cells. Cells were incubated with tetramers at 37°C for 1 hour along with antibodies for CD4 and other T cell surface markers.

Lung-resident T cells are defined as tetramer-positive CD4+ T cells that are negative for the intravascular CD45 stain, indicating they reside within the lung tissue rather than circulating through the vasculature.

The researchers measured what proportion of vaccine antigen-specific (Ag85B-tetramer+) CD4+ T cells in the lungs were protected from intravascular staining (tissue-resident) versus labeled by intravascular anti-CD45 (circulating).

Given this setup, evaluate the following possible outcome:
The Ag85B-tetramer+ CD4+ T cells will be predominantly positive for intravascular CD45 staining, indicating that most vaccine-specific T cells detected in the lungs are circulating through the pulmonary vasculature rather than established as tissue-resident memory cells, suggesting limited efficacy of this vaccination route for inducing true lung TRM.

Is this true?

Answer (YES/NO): NO